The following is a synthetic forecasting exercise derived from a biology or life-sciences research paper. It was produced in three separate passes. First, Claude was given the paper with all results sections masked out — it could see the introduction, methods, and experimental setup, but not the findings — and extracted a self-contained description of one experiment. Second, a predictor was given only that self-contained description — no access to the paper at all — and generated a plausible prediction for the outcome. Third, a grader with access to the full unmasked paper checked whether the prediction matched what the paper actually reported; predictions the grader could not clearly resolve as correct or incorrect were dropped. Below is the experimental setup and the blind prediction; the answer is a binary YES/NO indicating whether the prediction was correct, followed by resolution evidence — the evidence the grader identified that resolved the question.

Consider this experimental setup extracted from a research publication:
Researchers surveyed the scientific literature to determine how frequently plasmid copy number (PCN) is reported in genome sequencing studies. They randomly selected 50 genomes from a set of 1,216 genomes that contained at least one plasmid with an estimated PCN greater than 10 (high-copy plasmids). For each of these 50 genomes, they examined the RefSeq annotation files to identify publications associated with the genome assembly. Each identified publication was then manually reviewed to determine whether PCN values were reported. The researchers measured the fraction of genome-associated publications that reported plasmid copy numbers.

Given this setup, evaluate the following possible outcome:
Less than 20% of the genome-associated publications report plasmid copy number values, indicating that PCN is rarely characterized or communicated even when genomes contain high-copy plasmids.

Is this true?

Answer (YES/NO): YES